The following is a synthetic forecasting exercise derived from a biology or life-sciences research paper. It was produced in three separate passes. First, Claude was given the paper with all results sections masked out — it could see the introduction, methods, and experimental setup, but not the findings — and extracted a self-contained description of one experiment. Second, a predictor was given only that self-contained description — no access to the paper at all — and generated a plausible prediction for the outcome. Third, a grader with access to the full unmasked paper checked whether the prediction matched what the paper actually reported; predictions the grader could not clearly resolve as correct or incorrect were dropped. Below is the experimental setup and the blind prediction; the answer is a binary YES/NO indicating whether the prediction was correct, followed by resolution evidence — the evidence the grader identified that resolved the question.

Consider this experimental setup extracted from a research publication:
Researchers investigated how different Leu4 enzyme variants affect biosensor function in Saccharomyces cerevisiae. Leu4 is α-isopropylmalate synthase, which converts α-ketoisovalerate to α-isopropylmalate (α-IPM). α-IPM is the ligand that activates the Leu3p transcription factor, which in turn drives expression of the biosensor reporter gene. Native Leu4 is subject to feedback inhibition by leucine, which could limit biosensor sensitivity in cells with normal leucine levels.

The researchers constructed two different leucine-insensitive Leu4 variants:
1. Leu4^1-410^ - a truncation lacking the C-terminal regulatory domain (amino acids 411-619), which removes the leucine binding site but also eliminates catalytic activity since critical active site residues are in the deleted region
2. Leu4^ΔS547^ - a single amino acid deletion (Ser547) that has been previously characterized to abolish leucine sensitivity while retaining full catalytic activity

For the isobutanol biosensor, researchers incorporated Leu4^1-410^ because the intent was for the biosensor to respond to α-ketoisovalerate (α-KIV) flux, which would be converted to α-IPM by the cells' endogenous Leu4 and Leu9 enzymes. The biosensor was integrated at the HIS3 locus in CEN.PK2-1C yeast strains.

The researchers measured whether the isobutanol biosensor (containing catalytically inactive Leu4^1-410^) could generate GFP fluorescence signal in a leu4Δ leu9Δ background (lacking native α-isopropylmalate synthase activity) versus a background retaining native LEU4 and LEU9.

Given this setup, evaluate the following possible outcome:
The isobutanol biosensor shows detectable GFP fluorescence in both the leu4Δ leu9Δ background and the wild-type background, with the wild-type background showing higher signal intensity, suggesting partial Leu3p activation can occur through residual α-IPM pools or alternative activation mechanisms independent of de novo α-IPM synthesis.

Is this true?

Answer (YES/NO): NO